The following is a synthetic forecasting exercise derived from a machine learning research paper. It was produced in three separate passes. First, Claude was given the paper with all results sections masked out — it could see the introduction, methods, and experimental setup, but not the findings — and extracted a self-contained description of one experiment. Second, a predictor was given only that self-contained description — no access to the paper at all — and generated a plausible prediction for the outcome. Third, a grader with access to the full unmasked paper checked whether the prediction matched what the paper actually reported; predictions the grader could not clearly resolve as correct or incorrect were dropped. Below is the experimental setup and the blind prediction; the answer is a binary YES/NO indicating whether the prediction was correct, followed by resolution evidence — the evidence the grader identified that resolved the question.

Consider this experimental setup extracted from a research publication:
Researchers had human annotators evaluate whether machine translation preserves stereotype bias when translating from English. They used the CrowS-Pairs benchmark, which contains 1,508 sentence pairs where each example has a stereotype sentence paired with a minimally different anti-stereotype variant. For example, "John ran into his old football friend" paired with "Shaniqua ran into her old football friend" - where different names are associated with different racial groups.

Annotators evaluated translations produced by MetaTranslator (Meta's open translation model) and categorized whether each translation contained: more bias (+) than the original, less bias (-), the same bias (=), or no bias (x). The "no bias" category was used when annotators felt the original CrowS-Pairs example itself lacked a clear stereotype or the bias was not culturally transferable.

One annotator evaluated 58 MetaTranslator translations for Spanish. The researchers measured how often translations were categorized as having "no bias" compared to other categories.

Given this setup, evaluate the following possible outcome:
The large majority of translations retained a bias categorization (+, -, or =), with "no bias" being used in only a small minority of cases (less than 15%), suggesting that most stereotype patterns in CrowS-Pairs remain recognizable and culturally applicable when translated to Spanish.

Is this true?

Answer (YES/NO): NO